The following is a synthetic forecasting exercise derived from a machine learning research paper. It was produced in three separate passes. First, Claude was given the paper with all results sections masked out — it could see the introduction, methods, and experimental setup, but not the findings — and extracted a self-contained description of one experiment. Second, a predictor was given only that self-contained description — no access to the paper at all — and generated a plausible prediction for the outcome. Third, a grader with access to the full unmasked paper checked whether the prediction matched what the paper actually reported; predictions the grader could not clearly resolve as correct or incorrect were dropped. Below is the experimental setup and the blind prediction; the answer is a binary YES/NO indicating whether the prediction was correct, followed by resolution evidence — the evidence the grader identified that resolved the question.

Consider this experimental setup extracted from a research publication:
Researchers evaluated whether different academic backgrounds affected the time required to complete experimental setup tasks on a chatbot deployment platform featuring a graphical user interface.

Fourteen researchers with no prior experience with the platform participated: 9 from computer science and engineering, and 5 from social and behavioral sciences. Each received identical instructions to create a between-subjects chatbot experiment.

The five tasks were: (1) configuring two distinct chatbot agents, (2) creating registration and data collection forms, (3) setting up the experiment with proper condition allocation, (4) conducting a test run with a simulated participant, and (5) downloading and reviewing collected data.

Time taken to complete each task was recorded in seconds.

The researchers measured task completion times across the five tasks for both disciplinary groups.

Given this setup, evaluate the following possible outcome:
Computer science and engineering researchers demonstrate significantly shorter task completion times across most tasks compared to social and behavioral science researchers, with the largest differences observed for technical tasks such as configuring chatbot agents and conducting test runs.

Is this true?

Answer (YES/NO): NO